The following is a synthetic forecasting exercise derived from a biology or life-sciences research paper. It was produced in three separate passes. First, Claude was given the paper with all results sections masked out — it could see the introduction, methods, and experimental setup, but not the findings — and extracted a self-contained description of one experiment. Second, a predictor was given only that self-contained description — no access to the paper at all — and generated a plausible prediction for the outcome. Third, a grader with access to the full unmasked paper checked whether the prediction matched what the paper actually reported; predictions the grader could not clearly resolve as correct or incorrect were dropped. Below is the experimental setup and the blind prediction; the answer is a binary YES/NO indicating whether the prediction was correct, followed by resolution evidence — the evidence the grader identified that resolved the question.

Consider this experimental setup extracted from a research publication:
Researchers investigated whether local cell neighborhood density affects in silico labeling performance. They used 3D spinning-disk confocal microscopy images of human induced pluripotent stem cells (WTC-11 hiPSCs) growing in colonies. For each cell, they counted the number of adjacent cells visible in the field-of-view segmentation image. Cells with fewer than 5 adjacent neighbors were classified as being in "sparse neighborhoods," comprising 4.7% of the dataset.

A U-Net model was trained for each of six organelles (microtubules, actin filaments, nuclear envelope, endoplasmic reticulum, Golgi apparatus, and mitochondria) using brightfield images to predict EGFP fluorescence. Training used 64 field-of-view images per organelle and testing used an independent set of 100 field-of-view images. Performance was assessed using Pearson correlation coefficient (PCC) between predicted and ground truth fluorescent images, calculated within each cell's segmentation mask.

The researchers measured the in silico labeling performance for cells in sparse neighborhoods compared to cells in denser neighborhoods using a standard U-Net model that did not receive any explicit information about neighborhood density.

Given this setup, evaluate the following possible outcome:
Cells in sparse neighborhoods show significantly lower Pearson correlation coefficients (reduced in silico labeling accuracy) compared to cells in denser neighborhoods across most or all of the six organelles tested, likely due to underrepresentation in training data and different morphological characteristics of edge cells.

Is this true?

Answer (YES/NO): NO